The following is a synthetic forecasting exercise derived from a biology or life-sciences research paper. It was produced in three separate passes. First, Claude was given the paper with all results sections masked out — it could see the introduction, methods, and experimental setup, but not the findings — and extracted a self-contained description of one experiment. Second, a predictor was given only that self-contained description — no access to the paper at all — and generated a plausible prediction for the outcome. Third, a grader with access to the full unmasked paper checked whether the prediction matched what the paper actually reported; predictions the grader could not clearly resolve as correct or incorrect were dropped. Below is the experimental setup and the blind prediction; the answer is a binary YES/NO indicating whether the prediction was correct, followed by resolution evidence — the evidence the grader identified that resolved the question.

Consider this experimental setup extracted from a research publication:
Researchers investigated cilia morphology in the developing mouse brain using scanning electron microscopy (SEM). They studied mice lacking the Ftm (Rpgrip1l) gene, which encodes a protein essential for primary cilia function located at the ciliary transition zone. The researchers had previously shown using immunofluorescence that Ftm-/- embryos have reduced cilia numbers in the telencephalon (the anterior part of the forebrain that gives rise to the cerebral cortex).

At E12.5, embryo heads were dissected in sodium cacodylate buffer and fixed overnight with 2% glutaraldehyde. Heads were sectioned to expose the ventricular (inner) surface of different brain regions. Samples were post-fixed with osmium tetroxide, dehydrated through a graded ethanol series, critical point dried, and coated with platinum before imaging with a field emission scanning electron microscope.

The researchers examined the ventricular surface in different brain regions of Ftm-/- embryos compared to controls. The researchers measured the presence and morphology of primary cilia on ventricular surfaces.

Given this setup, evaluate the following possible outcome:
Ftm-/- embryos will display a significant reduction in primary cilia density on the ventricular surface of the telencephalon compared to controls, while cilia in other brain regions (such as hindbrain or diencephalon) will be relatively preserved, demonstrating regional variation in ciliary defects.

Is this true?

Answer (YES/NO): NO